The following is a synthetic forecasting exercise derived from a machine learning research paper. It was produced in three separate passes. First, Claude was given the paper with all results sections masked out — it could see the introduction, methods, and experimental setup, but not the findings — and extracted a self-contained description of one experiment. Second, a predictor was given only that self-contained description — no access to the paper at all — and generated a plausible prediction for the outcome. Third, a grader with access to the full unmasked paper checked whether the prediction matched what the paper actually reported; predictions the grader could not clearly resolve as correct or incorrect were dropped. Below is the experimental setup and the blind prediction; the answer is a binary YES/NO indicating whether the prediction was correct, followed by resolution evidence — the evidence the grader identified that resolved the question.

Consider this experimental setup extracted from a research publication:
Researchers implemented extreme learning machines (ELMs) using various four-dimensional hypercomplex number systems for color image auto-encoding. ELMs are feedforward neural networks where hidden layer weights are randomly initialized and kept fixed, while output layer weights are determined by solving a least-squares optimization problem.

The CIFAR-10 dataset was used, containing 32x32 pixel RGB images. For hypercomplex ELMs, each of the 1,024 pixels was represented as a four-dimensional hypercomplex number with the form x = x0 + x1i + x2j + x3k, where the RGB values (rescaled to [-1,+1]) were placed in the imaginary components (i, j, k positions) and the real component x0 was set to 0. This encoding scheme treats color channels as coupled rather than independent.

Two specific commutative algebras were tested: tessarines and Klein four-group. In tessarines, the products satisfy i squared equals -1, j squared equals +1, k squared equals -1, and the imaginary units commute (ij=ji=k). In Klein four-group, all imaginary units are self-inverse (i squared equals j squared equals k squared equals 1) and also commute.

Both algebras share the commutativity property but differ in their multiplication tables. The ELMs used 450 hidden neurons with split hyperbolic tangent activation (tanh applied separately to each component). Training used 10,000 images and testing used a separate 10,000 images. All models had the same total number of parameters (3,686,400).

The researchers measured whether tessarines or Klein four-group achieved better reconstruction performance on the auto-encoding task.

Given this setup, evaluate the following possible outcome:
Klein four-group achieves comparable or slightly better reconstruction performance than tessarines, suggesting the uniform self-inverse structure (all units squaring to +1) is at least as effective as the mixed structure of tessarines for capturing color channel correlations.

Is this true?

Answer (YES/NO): YES